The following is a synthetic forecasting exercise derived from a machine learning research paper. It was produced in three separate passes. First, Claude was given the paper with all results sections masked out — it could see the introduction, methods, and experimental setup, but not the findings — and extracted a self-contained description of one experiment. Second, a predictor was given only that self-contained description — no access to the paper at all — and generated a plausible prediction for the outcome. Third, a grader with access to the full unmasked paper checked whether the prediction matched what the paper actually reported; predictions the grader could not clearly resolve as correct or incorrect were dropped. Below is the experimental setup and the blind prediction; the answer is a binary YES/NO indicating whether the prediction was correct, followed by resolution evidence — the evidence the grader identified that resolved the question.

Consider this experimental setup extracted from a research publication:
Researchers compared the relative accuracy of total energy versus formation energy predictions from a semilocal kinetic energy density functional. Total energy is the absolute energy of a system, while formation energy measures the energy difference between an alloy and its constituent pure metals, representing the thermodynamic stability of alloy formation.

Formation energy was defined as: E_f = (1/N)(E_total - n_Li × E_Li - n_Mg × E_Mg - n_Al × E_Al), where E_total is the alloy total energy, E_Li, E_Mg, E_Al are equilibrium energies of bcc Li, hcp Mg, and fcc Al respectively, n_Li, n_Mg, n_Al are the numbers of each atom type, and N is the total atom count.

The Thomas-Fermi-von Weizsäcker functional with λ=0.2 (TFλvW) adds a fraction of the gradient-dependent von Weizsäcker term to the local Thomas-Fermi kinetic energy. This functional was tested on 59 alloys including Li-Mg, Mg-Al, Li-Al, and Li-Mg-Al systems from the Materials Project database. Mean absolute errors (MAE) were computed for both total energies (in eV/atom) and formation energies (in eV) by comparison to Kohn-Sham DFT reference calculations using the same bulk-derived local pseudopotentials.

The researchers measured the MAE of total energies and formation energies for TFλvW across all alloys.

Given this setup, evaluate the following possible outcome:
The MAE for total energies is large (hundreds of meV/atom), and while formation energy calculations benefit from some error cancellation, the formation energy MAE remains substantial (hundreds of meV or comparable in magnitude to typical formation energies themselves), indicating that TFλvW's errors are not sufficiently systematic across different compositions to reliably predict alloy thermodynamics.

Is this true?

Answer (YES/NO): NO